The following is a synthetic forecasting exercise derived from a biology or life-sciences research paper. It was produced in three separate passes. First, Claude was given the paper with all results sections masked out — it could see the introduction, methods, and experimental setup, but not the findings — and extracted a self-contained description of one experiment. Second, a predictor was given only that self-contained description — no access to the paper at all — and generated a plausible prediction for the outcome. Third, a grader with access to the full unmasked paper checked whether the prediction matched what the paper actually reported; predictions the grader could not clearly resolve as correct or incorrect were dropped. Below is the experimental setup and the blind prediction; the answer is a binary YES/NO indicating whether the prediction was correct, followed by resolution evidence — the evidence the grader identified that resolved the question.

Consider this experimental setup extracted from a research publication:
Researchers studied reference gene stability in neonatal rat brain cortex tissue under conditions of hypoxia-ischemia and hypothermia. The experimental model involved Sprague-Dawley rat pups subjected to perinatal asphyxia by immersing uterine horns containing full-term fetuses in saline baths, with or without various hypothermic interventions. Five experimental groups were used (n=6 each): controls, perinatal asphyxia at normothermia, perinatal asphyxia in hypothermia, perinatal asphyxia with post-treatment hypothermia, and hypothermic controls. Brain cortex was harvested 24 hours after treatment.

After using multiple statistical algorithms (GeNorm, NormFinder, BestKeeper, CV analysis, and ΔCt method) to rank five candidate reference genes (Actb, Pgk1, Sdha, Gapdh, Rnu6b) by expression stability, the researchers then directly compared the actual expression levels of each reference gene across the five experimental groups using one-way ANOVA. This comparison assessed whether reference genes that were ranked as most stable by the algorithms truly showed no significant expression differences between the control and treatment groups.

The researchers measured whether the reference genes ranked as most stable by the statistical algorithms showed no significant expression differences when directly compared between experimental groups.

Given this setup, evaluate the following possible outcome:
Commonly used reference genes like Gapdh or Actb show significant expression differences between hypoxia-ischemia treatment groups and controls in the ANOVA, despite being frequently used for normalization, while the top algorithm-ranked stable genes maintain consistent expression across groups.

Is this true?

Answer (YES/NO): NO